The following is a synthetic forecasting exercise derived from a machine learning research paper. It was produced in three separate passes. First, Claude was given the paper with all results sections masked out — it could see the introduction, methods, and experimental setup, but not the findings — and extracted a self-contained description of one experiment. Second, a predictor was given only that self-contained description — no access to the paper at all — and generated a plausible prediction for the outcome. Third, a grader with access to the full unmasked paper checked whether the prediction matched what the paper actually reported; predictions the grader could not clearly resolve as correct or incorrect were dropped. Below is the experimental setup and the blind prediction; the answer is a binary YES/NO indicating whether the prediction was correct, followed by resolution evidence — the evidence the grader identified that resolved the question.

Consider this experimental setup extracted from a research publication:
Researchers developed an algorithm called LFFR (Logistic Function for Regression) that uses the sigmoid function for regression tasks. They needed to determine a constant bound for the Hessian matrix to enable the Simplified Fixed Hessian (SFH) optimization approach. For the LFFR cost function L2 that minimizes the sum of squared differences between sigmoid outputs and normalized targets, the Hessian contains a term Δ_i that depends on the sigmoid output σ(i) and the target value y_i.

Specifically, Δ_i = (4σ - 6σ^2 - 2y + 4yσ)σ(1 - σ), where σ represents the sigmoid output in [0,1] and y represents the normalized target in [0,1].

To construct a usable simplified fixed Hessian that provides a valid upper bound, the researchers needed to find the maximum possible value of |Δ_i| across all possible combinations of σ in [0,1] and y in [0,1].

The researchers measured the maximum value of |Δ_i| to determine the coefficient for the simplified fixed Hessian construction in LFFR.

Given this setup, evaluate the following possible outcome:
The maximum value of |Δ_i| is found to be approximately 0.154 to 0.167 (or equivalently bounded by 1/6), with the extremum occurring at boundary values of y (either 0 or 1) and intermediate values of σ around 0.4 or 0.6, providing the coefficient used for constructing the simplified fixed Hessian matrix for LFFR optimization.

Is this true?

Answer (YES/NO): YES